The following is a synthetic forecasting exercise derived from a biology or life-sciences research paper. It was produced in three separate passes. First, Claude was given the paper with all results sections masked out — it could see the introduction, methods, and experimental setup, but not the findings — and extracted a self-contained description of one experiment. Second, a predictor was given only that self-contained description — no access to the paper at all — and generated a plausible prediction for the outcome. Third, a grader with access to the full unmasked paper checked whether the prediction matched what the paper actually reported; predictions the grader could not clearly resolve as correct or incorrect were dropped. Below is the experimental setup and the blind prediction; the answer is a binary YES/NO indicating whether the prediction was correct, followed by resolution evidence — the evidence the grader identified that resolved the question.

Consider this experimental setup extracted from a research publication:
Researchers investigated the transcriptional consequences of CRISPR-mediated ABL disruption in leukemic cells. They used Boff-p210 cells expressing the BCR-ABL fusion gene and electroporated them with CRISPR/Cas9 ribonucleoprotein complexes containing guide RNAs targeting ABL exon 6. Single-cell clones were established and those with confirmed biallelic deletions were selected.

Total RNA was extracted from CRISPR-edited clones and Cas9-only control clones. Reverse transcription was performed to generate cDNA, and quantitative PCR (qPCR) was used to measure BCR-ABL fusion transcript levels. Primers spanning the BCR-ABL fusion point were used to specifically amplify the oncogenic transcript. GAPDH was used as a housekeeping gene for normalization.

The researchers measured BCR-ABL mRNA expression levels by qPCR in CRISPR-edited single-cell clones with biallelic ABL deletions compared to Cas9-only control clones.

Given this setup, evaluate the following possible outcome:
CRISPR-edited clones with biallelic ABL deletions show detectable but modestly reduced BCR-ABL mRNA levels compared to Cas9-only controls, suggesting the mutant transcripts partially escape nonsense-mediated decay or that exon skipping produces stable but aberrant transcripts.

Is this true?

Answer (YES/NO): NO